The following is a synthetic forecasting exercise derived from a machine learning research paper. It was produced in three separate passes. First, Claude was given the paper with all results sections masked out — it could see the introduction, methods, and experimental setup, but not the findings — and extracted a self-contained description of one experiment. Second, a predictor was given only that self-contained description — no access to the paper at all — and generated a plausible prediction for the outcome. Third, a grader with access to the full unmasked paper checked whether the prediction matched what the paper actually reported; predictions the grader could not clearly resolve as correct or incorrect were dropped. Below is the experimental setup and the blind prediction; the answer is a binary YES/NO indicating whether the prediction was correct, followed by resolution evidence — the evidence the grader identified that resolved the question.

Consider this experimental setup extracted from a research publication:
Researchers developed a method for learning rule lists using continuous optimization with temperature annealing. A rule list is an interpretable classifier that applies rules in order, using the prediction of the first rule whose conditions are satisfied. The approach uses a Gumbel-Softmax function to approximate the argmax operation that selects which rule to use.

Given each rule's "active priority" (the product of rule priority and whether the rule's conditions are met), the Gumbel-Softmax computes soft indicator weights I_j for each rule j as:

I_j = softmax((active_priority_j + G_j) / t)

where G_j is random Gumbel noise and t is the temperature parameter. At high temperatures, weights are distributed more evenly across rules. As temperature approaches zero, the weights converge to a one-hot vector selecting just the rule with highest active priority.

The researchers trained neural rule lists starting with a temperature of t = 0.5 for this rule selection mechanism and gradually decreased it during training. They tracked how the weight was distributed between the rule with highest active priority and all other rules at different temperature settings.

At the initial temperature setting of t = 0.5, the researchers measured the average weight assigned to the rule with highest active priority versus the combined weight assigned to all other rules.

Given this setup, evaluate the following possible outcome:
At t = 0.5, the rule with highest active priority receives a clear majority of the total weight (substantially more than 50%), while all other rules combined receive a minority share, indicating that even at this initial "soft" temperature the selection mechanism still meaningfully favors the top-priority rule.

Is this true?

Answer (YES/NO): YES